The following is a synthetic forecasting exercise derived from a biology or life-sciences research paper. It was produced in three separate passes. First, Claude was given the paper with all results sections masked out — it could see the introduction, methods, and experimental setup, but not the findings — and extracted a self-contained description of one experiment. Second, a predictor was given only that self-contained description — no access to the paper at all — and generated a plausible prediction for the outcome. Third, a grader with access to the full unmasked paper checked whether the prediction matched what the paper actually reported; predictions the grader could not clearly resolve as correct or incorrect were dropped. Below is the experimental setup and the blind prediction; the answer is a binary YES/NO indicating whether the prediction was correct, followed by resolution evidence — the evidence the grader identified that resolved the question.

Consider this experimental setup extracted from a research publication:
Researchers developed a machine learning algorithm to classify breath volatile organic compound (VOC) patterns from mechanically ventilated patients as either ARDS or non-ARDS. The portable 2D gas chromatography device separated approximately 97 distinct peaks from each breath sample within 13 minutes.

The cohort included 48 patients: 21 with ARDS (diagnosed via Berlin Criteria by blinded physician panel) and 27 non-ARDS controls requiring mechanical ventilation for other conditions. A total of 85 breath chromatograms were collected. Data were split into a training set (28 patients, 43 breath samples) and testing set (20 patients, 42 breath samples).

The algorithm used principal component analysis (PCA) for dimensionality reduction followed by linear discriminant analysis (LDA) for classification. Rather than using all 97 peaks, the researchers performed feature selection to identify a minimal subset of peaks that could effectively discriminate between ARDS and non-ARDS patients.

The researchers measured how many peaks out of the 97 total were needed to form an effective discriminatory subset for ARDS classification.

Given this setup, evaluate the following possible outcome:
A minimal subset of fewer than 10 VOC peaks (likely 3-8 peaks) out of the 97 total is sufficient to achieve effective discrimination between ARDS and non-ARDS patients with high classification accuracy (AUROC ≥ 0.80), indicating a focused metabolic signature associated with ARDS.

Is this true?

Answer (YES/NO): NO